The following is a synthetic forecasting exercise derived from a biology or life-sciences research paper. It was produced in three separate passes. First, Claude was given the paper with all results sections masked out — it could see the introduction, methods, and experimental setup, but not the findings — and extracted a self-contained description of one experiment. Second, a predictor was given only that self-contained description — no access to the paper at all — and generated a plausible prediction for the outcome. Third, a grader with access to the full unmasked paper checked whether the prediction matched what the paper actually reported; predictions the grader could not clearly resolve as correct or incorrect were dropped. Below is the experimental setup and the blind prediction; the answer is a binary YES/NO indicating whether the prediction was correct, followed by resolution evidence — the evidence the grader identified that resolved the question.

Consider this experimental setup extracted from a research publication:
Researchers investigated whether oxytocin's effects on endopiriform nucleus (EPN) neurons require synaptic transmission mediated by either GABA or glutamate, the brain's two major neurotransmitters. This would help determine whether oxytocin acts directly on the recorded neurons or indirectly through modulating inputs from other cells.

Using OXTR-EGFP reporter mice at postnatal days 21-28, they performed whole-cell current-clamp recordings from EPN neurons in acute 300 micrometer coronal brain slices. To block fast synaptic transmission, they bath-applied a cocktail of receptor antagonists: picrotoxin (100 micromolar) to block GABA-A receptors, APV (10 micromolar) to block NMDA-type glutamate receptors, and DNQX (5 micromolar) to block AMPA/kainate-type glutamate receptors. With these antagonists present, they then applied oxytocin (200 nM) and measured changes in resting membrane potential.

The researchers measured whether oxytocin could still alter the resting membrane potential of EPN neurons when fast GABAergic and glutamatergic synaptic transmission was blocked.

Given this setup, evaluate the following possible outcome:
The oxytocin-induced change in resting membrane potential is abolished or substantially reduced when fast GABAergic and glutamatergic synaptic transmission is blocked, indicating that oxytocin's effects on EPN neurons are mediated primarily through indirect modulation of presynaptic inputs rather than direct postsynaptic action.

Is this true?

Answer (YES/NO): NO